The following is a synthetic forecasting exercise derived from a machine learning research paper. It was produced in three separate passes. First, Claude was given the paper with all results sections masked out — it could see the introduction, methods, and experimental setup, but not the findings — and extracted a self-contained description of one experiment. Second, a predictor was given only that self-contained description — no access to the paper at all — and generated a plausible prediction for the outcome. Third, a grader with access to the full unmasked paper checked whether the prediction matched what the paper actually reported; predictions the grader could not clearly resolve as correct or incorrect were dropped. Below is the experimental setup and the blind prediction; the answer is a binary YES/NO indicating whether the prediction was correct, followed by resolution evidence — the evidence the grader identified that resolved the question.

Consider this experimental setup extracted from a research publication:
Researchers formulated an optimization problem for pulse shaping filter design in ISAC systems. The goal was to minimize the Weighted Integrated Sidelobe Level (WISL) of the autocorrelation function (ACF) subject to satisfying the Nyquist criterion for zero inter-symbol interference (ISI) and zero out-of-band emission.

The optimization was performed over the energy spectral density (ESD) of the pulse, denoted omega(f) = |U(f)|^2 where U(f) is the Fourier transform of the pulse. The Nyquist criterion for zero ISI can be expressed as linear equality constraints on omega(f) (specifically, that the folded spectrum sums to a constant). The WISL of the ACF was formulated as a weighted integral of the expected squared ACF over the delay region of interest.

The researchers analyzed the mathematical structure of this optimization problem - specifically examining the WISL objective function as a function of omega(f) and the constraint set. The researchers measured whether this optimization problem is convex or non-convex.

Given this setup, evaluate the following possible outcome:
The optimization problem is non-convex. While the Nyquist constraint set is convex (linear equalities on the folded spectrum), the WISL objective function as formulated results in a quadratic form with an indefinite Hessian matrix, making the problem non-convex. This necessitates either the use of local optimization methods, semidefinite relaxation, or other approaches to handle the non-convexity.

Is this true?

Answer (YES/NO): NO